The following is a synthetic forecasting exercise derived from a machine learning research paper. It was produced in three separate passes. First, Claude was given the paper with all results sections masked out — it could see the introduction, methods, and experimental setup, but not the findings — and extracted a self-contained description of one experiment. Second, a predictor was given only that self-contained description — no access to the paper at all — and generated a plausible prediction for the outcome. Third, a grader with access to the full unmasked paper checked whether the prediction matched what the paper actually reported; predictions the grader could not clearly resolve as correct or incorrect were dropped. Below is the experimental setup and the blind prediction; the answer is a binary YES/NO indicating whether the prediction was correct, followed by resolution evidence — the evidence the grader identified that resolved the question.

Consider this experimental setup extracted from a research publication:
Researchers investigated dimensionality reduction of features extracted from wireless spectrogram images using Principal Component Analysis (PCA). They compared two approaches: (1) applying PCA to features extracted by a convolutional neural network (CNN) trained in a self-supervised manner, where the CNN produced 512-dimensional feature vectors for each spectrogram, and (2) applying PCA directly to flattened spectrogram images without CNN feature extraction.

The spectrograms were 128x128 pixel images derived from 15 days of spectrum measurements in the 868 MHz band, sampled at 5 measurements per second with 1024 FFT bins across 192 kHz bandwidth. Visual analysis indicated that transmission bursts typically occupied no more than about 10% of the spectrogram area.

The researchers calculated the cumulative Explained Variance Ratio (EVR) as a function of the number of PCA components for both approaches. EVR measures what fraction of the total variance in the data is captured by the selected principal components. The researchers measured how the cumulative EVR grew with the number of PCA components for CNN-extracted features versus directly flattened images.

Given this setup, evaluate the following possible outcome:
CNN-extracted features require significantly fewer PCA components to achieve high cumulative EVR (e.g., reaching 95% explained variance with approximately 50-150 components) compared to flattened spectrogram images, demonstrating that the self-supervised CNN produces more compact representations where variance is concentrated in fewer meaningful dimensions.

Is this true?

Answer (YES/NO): NO